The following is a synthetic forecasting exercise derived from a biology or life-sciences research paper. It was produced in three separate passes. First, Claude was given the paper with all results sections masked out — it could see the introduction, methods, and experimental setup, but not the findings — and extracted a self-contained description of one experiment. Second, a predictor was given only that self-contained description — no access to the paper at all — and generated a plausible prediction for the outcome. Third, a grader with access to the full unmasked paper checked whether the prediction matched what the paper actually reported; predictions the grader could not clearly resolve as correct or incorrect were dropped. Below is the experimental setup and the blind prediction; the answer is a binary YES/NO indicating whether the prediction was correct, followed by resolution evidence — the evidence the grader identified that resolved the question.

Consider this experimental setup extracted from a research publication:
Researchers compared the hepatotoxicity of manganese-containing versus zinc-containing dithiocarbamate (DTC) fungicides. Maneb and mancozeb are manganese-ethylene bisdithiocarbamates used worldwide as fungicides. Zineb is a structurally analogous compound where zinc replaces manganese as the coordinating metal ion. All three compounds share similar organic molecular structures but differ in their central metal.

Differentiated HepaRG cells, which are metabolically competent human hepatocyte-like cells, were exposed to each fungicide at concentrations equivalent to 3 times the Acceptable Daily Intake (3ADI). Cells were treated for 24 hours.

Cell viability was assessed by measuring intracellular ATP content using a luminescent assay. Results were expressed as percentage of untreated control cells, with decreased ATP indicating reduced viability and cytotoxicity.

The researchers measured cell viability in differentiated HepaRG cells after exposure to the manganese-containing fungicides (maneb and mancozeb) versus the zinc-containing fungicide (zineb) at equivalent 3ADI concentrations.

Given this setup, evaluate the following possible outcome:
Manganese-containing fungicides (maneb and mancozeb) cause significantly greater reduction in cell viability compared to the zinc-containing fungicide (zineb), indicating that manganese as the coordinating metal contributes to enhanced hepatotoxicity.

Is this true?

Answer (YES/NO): YES